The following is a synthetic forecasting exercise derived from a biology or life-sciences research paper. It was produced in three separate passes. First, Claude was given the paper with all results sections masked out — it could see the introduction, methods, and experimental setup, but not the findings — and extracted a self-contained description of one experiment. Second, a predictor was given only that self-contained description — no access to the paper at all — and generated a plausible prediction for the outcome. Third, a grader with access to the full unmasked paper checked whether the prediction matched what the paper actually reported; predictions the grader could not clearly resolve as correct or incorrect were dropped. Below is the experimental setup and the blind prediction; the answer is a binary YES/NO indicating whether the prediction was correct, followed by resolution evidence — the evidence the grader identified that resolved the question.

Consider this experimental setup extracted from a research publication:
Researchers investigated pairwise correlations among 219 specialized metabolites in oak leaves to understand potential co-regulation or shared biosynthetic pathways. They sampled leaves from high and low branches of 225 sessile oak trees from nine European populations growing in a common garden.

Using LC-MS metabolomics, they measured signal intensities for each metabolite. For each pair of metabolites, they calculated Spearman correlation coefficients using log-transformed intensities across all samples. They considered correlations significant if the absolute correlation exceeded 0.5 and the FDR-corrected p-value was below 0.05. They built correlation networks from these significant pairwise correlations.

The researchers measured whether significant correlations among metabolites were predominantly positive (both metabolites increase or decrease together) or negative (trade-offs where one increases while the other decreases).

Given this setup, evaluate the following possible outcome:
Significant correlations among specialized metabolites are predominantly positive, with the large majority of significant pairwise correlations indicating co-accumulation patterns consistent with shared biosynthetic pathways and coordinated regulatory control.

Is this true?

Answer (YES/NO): YES